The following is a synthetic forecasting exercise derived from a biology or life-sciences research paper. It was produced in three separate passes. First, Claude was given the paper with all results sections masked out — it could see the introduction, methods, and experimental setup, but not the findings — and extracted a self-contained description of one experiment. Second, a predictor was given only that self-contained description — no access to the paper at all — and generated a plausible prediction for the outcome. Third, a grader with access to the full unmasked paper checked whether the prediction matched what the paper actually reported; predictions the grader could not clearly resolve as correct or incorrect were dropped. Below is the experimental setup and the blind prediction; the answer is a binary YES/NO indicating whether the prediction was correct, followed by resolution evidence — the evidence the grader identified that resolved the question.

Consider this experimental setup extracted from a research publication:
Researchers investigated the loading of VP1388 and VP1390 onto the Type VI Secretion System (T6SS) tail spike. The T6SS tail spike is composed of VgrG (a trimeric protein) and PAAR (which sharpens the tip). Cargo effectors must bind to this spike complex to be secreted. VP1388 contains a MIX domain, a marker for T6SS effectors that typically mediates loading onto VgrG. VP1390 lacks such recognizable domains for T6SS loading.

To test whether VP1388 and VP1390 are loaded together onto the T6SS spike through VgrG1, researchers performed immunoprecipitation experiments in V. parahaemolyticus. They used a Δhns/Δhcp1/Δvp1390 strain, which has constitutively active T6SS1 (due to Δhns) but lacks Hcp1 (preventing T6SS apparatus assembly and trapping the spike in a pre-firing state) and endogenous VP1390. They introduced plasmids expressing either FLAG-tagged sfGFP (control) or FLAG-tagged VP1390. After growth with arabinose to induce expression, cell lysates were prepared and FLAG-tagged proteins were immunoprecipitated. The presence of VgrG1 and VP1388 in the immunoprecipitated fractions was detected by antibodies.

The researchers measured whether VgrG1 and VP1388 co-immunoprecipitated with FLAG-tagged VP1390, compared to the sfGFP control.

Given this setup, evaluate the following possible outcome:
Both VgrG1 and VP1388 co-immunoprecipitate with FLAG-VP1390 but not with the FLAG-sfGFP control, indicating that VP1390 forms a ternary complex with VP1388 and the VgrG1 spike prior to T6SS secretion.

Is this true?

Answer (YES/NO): YES